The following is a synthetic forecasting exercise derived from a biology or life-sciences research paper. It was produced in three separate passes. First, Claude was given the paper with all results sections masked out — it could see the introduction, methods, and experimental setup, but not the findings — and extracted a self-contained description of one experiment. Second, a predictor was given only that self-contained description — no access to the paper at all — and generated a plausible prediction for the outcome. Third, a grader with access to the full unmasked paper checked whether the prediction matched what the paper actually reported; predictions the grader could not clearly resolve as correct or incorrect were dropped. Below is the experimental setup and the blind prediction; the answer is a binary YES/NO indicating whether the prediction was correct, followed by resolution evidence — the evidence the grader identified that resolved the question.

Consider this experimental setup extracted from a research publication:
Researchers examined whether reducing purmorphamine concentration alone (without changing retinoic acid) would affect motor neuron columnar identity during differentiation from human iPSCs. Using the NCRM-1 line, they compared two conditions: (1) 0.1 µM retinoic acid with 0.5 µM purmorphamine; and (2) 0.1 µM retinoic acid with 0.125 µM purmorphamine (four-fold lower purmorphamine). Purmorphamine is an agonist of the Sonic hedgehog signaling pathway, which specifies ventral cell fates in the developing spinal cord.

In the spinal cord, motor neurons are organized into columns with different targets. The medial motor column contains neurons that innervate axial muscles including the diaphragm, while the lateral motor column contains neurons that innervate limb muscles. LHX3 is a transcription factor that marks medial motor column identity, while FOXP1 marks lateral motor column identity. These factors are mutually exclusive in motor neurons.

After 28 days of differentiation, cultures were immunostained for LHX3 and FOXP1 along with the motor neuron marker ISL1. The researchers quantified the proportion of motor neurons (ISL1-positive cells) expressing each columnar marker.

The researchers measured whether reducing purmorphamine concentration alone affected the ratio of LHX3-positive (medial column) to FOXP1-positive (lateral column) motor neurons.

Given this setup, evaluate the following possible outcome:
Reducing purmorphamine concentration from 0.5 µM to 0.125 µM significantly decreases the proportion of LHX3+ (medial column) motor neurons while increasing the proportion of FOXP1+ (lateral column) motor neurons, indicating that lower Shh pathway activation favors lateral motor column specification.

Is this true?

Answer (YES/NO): NO